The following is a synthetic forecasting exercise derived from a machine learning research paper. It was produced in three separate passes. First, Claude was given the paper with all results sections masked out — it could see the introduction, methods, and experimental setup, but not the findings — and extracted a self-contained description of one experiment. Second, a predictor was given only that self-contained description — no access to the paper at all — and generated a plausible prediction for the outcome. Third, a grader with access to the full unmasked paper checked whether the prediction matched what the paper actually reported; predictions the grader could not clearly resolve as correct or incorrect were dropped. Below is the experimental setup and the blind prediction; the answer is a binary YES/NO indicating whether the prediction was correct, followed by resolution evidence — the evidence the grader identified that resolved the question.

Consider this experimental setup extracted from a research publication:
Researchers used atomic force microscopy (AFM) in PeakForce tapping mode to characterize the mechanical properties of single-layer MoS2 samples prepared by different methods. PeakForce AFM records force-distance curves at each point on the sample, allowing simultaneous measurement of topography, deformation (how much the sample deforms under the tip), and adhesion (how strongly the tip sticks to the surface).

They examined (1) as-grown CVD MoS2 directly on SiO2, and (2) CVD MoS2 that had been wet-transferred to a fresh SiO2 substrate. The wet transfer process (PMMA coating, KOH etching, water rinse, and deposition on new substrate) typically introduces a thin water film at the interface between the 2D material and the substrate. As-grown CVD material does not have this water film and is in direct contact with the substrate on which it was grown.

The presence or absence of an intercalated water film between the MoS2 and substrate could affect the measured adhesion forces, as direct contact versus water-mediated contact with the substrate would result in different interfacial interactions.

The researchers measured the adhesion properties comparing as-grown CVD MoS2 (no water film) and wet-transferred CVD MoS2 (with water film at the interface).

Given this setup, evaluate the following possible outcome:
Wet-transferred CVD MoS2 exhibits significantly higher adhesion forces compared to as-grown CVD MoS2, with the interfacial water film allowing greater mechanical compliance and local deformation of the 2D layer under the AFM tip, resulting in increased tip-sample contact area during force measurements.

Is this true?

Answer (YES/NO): NO